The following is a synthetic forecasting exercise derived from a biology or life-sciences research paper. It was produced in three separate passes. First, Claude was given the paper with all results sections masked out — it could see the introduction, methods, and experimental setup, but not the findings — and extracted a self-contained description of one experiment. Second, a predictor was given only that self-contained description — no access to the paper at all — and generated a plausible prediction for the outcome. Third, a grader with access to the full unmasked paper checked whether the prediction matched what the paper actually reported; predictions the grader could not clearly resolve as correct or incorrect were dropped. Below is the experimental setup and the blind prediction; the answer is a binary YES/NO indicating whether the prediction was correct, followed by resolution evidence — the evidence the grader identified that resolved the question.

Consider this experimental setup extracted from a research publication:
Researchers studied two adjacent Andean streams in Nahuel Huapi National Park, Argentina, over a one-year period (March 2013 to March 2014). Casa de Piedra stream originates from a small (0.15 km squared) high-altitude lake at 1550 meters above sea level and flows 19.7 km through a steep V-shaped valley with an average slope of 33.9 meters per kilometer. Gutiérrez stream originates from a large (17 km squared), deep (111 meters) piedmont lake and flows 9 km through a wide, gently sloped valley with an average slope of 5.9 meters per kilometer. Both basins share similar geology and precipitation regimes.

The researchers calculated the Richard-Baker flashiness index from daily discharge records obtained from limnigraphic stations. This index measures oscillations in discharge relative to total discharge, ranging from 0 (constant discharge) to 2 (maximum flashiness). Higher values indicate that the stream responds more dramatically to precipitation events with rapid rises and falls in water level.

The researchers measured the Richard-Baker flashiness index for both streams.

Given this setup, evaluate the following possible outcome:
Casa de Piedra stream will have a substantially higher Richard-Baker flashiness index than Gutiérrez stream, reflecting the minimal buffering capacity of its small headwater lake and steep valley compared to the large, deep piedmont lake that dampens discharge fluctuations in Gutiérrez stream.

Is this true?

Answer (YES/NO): YES